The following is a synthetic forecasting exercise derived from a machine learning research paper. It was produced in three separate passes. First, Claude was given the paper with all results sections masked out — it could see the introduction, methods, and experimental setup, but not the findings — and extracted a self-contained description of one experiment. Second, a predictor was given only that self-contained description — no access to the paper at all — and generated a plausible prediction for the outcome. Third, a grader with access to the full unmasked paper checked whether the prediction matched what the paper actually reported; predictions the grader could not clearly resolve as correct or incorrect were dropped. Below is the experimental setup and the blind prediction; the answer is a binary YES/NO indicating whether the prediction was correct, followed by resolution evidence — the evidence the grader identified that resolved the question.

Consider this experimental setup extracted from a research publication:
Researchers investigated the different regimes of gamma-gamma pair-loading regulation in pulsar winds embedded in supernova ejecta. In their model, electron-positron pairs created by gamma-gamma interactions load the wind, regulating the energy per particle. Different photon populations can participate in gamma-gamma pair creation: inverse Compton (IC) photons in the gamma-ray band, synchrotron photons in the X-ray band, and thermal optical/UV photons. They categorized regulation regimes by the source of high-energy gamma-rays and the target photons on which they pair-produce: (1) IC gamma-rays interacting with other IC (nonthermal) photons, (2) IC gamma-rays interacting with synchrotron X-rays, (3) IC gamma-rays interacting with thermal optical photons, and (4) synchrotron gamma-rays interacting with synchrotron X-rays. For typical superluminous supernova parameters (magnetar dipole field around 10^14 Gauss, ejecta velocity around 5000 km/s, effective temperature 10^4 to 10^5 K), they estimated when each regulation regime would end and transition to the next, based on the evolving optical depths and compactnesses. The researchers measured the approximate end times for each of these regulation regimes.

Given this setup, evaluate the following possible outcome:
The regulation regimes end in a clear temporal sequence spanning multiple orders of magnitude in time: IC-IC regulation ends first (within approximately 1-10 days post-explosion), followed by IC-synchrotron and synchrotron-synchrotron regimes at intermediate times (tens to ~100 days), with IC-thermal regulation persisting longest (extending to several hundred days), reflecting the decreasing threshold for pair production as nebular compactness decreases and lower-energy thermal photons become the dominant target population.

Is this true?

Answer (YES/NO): NO